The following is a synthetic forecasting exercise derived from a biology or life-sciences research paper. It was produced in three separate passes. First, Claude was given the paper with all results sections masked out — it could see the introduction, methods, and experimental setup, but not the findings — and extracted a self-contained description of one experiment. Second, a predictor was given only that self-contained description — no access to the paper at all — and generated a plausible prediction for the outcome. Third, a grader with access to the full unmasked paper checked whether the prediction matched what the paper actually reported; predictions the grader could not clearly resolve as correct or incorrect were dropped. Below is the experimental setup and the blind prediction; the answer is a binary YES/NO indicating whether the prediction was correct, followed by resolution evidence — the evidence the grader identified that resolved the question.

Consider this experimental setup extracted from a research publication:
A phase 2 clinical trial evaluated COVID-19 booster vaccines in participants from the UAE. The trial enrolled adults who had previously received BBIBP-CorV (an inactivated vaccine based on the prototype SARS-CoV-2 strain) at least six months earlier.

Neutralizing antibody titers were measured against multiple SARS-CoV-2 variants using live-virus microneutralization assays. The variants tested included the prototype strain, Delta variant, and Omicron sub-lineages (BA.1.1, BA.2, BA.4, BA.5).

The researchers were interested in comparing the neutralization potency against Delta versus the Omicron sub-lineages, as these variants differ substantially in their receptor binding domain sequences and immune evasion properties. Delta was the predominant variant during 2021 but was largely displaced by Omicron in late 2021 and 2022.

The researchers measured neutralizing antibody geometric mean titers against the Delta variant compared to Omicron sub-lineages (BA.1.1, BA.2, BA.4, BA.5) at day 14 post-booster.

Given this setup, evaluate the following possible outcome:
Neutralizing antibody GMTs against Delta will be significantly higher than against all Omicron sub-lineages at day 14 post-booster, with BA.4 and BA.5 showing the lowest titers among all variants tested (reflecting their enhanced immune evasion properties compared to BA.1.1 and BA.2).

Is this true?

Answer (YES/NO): NO